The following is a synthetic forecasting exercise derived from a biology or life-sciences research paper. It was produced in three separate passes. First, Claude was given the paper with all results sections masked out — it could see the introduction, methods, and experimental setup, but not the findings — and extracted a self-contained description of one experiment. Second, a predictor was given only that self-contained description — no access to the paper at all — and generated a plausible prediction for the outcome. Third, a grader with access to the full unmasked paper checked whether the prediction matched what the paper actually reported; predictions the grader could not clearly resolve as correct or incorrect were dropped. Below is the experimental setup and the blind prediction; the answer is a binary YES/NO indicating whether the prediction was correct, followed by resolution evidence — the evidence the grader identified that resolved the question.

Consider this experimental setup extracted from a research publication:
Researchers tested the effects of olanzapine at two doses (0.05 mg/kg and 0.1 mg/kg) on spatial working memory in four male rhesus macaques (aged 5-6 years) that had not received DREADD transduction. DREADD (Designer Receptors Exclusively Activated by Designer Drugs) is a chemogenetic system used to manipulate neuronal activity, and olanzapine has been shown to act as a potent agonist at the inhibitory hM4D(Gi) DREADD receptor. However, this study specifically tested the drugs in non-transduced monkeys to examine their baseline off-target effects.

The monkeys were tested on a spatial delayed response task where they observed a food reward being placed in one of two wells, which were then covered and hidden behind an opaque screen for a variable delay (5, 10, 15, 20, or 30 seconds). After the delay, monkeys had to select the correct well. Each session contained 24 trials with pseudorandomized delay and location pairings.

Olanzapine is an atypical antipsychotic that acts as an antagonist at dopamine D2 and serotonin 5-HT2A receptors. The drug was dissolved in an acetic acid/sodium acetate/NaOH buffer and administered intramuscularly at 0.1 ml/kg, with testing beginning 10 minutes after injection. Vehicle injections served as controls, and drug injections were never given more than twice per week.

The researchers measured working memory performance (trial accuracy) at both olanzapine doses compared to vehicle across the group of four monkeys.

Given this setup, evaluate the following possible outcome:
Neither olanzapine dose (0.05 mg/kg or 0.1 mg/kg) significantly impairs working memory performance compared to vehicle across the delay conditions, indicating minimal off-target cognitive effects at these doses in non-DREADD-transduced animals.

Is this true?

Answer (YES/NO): NO